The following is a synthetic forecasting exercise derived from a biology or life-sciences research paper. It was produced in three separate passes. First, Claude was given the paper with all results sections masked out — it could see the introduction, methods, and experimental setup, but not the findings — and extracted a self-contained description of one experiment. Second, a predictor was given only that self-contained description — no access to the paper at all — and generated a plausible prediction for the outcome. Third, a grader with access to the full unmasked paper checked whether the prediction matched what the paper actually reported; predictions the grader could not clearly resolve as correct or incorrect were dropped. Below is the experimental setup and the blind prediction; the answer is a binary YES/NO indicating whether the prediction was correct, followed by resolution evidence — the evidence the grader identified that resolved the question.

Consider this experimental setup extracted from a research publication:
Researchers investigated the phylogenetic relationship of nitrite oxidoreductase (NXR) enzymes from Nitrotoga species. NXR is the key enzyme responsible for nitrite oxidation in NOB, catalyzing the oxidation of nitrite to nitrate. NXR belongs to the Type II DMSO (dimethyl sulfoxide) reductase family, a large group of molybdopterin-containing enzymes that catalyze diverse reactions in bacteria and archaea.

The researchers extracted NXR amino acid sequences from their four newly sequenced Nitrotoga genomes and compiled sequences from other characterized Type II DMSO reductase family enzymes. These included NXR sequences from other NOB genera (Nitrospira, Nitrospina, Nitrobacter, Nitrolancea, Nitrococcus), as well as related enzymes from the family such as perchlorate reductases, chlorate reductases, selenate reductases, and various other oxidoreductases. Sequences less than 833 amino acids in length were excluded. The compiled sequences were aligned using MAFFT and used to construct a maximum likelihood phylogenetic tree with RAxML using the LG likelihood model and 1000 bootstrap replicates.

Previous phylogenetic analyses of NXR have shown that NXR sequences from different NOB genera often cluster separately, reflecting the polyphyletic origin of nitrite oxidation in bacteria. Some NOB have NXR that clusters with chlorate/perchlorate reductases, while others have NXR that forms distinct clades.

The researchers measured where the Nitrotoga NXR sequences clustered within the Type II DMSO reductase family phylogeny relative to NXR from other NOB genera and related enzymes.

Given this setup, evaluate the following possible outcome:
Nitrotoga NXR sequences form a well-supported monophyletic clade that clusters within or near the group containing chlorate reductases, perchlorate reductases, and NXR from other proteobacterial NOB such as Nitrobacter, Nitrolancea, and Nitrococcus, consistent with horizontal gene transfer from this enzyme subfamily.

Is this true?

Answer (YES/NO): NO